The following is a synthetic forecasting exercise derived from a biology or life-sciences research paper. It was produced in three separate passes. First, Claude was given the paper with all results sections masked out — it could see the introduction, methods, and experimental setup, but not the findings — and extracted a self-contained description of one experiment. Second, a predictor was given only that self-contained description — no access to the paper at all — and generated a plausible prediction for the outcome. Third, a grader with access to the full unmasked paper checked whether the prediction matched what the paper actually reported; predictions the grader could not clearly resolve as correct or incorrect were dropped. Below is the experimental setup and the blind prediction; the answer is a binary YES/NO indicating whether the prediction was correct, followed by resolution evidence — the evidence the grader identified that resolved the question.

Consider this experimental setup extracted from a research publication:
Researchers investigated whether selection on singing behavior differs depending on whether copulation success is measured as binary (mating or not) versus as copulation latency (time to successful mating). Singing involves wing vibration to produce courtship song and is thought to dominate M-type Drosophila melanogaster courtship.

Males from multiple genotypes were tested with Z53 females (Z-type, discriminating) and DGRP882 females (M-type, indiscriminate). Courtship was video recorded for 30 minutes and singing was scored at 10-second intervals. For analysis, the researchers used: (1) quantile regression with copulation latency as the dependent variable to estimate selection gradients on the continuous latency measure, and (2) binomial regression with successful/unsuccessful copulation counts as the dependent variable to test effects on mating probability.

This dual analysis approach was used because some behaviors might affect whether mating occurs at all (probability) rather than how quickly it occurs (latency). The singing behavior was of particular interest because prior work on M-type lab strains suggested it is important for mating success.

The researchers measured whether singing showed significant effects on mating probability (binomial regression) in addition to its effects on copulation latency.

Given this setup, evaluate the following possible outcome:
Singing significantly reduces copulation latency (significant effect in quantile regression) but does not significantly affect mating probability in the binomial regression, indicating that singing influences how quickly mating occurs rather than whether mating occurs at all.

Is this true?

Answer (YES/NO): NO